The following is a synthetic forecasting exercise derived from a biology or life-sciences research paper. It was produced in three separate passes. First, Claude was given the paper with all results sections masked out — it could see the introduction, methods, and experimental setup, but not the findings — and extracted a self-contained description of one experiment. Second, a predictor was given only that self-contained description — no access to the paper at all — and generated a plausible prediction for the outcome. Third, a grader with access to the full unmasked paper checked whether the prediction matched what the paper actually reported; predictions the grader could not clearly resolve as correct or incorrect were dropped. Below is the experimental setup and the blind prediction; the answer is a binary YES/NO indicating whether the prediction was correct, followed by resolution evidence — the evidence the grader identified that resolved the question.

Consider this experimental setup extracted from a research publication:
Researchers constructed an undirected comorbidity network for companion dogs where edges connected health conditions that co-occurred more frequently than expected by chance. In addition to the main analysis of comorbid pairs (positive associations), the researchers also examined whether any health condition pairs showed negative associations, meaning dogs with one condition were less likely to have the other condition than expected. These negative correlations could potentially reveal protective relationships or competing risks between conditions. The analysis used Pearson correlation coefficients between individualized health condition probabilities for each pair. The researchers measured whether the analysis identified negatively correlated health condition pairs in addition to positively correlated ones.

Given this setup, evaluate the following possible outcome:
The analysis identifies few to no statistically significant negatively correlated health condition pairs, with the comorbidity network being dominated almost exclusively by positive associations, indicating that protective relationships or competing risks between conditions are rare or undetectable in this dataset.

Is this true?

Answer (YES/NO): NO